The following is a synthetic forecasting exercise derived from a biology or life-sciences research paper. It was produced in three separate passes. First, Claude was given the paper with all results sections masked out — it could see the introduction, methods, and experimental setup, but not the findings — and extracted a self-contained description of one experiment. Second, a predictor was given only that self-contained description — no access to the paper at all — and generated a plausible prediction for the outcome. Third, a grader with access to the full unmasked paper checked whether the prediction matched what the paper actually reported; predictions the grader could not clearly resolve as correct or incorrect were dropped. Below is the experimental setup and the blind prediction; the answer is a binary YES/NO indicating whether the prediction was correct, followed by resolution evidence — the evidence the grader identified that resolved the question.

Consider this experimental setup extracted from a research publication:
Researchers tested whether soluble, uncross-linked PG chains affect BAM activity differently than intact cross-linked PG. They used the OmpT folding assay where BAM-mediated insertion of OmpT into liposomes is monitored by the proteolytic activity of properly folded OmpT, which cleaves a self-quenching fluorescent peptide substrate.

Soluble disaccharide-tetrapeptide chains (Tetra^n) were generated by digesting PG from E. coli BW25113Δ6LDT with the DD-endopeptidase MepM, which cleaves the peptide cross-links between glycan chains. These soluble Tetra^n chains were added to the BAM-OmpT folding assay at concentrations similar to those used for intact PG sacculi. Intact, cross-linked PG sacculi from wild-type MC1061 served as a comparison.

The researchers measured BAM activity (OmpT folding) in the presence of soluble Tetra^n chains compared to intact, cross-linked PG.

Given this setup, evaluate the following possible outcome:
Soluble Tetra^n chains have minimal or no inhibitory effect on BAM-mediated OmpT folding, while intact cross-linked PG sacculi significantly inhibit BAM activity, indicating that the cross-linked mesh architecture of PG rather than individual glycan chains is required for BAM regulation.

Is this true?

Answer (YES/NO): YES